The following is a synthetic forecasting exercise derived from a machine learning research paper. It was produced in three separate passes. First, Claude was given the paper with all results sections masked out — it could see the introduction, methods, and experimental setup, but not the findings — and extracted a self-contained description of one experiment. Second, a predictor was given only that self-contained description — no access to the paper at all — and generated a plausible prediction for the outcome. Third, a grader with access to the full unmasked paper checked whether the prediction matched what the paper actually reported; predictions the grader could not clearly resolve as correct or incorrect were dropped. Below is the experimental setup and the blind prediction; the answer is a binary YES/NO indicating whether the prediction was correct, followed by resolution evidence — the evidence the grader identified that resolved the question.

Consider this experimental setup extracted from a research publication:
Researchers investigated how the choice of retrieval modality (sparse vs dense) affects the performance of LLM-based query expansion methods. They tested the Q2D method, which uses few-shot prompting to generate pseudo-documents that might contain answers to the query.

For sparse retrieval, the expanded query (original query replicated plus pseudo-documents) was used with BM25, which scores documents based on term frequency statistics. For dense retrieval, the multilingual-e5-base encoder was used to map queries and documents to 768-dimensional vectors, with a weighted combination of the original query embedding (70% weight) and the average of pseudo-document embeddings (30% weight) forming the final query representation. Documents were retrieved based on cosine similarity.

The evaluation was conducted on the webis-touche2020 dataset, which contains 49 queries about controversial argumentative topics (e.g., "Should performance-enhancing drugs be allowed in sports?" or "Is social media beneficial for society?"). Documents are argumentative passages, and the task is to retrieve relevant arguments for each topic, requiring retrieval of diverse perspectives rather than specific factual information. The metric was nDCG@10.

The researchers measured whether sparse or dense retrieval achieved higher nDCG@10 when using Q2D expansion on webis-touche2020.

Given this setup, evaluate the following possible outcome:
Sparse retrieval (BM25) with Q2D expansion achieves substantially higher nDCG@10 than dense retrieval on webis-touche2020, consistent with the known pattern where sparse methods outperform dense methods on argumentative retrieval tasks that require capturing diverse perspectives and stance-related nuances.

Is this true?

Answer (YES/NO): YES